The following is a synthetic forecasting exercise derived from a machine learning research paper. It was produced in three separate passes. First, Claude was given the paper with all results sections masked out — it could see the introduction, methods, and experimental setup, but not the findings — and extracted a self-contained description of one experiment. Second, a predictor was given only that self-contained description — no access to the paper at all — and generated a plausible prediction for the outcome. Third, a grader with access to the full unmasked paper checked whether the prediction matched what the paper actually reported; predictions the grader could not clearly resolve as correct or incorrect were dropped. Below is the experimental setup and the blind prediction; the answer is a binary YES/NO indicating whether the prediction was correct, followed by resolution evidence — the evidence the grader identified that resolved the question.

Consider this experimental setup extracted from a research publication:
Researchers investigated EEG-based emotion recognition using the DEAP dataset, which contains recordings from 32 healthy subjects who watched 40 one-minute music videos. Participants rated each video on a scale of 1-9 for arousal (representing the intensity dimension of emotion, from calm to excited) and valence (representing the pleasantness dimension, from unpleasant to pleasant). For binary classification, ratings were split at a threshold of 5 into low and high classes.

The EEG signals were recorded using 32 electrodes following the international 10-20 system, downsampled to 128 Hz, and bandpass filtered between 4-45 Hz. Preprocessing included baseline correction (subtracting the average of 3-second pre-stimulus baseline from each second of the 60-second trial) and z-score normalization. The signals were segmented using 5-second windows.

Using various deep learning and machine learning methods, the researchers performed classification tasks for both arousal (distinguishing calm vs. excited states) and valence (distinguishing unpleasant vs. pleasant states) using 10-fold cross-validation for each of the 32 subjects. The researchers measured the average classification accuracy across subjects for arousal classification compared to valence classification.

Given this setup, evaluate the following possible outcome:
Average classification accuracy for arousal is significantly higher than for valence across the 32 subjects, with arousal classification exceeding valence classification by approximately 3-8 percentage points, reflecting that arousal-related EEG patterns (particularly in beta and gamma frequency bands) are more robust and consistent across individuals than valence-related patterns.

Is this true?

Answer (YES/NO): NO